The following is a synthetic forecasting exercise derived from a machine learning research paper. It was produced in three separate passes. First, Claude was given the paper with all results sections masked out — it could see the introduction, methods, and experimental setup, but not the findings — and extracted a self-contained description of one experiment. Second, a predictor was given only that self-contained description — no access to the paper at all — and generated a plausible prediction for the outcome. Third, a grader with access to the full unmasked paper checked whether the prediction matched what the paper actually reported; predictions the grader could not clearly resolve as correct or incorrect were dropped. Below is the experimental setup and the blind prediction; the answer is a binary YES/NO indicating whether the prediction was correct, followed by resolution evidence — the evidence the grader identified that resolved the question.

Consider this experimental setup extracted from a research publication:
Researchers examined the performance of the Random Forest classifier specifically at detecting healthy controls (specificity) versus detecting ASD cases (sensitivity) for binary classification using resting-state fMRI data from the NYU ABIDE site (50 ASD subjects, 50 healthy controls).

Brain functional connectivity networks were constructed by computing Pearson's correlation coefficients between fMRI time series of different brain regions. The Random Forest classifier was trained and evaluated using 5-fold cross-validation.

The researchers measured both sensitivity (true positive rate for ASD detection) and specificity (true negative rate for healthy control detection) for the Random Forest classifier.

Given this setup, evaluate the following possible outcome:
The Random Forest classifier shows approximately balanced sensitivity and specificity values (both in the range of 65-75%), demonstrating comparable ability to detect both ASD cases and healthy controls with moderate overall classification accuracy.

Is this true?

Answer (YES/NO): NO